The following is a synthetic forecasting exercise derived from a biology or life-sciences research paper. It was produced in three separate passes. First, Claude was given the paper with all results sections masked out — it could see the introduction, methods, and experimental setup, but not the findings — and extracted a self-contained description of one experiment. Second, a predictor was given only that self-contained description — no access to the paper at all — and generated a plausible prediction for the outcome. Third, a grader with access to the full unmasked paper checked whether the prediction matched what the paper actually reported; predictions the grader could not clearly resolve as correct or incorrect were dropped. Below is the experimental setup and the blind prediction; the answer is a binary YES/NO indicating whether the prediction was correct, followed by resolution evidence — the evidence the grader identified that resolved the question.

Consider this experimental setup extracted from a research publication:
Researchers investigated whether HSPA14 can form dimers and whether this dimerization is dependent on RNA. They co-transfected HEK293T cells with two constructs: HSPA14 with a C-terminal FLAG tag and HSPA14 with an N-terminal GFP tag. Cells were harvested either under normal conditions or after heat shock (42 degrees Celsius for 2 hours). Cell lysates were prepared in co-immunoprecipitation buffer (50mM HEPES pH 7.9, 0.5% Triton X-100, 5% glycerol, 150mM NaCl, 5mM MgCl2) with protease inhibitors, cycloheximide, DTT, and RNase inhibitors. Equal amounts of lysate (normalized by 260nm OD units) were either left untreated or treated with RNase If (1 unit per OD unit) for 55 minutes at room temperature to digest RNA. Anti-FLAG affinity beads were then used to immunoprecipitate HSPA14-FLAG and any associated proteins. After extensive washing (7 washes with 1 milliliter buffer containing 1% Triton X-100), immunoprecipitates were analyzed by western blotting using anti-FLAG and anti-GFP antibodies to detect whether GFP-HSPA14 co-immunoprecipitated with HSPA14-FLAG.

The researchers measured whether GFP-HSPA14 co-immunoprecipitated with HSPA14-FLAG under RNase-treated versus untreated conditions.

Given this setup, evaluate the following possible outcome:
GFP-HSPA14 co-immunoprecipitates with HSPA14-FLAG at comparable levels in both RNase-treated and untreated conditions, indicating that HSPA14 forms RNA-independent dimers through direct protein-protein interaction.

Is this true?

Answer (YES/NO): YES